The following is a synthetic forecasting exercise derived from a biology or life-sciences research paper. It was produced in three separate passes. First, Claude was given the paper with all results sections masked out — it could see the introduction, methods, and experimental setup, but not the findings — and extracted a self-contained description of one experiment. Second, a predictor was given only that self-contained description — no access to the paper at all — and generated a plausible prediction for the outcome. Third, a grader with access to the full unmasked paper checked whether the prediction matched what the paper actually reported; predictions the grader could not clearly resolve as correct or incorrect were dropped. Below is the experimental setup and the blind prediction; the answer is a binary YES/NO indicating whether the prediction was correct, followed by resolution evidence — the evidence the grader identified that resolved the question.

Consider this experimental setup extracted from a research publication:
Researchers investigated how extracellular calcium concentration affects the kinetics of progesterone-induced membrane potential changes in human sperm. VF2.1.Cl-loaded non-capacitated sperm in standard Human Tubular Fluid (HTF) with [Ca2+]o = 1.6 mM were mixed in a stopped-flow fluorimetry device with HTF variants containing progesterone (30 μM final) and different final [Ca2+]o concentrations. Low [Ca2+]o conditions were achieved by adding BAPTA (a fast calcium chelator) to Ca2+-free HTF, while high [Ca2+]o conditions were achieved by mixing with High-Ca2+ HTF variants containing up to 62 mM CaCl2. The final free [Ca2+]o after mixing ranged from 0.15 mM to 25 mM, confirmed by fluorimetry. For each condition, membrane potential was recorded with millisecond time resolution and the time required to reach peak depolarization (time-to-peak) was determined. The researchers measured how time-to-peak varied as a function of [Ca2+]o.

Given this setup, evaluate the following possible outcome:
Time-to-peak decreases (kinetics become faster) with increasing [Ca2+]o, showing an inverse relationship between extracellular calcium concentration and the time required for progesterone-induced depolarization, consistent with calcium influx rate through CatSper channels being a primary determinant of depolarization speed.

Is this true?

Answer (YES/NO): YES